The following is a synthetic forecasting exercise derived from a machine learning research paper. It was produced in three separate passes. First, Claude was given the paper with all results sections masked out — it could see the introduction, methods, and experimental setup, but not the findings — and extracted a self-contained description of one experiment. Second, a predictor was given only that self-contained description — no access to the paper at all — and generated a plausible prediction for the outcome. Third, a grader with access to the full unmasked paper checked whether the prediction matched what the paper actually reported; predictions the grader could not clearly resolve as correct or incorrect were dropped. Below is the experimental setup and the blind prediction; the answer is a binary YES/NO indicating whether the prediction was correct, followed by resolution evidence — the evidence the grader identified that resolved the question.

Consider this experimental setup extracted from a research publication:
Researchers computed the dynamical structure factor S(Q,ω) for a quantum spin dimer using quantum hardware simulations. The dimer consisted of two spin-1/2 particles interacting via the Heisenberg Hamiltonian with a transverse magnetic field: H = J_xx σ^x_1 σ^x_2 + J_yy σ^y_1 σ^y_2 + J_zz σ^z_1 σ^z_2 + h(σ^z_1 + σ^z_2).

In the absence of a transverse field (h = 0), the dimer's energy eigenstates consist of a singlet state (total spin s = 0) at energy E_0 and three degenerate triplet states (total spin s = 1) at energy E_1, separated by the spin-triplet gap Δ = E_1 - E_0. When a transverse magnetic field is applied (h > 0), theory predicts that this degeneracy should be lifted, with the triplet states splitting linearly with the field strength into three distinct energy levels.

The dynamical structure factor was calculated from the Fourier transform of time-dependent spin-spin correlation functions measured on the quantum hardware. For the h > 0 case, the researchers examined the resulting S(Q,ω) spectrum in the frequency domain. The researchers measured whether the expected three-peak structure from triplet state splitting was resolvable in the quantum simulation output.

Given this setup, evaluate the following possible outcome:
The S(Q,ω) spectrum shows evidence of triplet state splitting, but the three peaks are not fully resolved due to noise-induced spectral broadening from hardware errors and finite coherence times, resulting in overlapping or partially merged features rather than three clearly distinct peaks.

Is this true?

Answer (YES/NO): NO